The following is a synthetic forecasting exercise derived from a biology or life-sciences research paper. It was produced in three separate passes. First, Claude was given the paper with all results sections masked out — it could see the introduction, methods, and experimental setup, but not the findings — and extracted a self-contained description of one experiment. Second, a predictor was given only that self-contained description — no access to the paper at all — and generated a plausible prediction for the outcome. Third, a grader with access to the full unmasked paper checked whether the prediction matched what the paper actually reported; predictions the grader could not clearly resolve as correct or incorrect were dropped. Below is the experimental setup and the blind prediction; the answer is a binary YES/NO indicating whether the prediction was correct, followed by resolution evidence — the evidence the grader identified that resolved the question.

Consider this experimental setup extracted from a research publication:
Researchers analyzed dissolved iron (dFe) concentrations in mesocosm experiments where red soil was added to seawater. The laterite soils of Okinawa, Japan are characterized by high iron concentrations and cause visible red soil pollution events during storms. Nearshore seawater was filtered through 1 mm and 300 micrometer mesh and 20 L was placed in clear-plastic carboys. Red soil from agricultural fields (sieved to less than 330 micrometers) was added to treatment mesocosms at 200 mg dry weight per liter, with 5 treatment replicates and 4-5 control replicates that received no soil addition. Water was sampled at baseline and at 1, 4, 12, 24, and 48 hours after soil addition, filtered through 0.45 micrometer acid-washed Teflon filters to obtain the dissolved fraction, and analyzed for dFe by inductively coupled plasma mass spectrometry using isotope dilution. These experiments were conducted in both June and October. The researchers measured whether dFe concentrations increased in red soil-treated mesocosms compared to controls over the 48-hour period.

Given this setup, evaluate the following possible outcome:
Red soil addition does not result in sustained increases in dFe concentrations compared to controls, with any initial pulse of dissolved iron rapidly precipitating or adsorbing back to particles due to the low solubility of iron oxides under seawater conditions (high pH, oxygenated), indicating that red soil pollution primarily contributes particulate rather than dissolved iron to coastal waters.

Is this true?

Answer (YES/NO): NO